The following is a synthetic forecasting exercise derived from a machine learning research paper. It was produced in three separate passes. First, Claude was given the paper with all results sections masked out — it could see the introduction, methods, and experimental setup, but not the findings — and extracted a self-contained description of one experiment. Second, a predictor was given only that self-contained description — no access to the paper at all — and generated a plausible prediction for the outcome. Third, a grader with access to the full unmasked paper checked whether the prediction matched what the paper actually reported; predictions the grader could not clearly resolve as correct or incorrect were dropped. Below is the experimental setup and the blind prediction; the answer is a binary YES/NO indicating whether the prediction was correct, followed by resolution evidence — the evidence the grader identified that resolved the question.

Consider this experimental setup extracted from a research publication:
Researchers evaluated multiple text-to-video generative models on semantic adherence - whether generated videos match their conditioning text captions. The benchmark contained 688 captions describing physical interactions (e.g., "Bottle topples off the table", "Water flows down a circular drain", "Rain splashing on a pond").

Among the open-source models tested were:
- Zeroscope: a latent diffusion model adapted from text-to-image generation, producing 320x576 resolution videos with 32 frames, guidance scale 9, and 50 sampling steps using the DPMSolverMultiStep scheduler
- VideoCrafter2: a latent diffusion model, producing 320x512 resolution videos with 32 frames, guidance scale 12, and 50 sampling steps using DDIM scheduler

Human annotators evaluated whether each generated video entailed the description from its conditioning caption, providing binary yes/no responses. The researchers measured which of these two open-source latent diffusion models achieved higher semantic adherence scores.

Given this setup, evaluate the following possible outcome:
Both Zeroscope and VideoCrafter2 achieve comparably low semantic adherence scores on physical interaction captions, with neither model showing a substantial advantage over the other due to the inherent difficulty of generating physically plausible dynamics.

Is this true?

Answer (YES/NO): NO